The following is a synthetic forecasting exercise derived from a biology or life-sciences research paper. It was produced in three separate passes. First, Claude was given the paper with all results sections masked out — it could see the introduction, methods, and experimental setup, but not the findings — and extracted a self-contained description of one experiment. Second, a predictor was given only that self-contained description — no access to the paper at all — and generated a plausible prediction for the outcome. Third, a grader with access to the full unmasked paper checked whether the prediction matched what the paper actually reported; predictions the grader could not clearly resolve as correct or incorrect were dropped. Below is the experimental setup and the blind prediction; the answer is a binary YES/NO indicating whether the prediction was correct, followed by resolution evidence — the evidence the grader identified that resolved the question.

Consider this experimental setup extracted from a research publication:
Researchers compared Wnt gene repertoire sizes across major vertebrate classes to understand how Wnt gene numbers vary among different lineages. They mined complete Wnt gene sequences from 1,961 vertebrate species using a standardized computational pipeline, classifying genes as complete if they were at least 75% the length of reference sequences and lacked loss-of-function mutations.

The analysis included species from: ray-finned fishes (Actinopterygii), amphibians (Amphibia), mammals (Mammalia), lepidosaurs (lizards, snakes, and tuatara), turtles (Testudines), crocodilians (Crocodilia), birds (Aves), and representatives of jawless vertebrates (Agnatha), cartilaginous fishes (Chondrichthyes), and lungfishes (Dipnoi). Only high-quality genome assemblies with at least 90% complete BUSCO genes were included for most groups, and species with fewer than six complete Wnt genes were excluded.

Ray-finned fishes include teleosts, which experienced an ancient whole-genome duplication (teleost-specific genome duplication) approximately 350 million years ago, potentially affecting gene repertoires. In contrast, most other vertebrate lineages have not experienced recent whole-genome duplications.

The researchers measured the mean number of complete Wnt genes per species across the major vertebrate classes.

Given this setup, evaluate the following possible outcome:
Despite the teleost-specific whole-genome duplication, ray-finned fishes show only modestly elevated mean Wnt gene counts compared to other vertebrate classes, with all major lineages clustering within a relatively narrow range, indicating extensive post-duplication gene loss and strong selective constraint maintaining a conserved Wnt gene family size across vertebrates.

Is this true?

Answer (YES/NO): NO